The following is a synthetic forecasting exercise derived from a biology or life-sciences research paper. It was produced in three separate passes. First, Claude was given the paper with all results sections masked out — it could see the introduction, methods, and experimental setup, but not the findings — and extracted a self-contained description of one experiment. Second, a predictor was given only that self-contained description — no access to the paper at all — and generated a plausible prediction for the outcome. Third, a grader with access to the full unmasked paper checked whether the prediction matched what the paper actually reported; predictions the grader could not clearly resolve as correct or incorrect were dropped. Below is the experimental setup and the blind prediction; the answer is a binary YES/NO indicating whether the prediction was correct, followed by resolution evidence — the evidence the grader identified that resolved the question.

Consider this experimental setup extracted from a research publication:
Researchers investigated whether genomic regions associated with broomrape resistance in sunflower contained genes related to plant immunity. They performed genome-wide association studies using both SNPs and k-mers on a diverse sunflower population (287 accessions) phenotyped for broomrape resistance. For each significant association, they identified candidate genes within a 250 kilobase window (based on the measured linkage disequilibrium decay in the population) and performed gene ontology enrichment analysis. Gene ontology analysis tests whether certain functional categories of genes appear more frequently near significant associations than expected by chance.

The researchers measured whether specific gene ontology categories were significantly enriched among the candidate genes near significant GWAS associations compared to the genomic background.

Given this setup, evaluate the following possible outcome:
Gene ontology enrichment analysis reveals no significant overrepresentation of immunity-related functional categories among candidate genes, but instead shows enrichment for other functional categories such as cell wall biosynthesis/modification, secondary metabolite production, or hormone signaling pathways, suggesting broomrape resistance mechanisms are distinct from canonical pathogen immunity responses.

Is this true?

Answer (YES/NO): NO